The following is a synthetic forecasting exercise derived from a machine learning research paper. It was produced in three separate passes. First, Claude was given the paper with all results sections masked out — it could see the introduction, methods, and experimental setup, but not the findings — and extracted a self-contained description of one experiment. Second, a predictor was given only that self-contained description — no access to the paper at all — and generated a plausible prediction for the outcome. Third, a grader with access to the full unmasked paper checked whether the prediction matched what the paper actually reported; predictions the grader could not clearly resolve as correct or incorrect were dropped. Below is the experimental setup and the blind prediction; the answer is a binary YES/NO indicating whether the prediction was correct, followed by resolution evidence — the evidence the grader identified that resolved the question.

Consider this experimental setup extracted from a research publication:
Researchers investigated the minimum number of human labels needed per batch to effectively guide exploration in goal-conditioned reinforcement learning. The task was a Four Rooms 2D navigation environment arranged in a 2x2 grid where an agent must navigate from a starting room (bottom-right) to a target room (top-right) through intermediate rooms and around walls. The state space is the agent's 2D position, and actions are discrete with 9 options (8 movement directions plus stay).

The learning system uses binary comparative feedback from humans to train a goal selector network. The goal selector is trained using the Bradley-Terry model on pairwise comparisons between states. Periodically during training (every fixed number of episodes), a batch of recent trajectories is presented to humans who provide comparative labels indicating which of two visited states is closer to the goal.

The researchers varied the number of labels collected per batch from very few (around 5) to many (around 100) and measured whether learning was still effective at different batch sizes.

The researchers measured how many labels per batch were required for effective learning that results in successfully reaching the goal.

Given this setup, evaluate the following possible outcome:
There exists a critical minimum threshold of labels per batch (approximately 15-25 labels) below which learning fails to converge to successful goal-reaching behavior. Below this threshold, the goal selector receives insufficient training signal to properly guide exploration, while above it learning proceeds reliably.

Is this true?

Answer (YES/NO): NO